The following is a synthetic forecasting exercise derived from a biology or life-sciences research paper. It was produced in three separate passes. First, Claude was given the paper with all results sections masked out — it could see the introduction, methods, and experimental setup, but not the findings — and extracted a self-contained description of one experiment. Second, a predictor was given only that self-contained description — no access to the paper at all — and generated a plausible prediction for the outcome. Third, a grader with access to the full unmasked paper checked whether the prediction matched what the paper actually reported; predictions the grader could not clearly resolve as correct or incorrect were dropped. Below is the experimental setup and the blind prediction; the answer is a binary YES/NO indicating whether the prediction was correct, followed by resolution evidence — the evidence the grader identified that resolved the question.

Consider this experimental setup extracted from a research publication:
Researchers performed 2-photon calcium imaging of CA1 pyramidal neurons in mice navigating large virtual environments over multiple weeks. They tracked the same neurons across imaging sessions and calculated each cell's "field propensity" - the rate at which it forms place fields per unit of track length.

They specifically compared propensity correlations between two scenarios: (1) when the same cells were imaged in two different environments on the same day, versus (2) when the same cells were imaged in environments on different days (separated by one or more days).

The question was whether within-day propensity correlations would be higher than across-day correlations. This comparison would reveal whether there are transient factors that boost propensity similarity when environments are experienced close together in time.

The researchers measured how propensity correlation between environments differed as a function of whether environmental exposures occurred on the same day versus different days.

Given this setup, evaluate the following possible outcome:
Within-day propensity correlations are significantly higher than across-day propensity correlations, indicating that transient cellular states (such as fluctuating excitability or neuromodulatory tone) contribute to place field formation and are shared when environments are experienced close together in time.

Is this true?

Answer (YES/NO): YES